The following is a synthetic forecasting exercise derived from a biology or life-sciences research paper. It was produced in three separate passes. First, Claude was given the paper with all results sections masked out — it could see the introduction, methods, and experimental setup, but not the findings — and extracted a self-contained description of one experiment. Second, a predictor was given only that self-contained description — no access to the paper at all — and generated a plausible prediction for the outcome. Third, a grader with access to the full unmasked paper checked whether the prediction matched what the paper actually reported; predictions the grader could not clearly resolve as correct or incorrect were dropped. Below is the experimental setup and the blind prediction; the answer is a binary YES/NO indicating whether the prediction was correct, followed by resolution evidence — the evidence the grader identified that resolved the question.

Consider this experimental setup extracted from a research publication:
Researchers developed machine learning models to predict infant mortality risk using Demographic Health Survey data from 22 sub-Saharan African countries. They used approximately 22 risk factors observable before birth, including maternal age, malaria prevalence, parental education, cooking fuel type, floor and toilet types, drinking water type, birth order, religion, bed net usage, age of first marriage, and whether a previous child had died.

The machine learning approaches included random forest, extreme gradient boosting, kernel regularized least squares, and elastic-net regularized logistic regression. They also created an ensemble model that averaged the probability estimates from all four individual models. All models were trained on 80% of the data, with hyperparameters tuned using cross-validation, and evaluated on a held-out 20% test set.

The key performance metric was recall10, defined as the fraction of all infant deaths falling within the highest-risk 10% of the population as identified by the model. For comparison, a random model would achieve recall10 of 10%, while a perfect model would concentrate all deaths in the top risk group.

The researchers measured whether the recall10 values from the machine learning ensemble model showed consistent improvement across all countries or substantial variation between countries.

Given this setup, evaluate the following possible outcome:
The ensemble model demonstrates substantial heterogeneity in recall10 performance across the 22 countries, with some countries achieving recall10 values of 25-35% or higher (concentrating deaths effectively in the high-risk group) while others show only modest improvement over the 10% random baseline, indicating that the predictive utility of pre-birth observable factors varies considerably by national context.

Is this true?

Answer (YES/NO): NO